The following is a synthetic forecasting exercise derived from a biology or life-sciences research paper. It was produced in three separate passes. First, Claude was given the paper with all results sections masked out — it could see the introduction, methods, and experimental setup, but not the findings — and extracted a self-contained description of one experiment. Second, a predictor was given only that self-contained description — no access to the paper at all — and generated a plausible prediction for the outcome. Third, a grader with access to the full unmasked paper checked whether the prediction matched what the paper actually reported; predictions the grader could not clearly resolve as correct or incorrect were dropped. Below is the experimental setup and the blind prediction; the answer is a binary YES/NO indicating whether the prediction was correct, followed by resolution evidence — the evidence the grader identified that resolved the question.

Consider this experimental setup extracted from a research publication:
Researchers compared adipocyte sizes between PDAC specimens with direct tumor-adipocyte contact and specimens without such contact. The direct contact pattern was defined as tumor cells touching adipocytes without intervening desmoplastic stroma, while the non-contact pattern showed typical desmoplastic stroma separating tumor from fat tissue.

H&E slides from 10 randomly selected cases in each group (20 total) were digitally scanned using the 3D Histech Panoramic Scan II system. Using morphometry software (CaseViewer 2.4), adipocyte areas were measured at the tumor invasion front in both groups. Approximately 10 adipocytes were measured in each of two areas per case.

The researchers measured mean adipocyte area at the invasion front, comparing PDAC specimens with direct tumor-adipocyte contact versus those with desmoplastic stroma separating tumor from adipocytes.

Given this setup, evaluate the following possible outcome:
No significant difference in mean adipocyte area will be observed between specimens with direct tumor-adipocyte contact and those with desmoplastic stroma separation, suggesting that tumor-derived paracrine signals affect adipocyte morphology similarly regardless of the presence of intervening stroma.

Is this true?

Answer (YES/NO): NO